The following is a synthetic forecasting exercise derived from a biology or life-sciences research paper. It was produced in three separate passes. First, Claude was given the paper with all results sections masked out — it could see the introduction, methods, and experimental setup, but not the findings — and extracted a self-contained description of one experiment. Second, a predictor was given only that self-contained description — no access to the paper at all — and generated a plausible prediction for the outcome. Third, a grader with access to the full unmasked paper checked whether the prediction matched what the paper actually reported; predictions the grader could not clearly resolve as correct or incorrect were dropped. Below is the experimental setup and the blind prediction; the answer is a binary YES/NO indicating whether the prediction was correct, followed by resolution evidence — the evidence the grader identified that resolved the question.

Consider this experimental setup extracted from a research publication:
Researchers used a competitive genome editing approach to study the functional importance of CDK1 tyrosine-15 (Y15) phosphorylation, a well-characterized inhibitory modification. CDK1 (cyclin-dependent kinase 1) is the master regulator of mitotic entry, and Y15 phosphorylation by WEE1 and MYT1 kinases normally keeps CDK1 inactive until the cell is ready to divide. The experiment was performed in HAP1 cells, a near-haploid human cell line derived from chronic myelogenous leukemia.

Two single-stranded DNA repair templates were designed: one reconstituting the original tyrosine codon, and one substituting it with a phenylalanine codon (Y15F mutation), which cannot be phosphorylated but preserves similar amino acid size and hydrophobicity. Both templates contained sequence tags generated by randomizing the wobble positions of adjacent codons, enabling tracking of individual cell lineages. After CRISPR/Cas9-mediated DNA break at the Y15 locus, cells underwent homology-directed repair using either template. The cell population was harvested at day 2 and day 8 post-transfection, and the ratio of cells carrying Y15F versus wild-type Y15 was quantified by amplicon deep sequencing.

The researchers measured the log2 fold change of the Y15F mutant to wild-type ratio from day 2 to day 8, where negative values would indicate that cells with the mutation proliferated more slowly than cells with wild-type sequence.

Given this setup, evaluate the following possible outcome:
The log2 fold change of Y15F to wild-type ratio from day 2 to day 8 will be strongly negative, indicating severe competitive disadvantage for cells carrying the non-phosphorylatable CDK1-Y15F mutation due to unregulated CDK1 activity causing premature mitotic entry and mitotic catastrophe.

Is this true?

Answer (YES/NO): NO